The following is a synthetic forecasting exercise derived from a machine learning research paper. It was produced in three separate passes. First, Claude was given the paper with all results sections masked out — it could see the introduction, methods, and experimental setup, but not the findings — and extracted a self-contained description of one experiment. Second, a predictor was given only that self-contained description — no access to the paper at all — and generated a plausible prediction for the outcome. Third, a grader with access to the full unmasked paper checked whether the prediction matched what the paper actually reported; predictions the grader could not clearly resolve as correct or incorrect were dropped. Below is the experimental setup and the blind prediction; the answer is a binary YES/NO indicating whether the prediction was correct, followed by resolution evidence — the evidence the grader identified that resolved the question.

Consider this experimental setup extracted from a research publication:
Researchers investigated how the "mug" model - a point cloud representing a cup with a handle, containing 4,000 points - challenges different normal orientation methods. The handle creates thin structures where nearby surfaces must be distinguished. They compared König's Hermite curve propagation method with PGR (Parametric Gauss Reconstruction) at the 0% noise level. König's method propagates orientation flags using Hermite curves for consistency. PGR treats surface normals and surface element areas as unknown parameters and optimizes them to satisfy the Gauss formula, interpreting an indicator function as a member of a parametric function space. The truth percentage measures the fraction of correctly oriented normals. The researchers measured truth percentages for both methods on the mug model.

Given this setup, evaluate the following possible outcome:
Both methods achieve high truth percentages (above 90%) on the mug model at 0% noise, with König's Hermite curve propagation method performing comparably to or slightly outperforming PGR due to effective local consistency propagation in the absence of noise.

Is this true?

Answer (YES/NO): NO